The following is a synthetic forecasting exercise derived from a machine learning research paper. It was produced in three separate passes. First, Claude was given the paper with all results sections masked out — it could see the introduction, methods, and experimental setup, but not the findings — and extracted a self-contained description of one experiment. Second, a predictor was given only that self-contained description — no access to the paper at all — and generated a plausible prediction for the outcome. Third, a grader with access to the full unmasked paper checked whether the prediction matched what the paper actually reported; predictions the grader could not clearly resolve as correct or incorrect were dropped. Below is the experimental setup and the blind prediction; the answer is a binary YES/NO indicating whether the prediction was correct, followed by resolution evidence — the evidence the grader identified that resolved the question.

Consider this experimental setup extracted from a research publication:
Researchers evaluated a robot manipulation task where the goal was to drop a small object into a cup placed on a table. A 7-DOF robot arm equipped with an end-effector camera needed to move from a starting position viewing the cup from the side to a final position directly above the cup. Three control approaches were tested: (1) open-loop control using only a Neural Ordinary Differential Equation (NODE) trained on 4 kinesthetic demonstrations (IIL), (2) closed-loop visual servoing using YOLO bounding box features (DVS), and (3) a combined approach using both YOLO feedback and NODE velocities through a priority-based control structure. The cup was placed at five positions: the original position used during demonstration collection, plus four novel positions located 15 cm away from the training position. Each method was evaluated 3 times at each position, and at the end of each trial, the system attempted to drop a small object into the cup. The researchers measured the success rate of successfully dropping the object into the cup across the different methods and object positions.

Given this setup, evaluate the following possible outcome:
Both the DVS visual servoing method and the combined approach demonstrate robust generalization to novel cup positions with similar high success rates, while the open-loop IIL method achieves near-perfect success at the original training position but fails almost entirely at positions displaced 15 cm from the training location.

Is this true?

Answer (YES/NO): NO